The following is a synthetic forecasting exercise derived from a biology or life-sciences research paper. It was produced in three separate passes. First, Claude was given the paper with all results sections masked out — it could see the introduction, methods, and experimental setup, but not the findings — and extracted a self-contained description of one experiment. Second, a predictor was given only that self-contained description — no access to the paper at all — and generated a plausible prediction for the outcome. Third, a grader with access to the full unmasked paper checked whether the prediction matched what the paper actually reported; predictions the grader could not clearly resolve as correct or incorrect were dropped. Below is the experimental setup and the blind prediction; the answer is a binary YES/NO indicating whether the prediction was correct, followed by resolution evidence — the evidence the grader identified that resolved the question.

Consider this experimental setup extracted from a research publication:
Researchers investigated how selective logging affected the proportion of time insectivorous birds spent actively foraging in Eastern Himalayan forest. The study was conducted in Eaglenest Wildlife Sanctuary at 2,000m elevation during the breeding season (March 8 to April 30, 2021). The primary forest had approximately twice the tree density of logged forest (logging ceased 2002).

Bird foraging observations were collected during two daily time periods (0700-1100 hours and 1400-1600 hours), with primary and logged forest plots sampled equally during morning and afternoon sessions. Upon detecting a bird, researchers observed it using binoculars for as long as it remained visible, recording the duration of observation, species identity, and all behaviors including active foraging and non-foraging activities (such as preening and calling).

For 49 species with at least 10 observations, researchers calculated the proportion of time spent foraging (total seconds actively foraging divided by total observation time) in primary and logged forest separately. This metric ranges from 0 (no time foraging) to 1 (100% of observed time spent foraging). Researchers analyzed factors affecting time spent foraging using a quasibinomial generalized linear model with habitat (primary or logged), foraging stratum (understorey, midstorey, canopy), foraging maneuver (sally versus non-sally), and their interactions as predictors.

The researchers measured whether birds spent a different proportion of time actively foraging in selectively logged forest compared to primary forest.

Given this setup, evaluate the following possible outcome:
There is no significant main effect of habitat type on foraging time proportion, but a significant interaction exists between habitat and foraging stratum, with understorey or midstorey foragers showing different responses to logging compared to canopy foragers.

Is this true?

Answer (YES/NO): NO